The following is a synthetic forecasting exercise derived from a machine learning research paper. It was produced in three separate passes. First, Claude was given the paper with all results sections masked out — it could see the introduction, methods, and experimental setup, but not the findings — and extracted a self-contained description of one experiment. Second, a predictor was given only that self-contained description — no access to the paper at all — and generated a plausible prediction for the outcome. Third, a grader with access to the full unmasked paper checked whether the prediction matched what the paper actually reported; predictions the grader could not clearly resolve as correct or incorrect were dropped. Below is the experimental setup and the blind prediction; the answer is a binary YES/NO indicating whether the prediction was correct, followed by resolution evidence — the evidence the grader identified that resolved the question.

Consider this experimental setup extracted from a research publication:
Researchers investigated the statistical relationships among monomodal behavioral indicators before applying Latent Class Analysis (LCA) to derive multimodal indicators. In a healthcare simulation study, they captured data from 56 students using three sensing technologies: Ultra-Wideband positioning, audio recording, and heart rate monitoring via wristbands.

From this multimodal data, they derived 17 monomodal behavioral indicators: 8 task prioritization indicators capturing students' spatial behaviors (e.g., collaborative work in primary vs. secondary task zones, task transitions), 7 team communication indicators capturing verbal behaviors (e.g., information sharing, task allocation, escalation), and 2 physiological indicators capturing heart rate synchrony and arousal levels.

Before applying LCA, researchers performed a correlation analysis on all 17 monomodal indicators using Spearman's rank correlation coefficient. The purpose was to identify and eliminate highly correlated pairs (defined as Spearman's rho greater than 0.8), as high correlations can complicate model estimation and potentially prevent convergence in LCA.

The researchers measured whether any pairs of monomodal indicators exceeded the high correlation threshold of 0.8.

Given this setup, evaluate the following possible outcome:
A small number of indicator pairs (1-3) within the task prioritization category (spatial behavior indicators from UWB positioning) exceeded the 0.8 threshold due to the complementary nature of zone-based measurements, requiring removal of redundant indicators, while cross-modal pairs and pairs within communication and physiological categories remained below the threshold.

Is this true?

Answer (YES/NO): NO